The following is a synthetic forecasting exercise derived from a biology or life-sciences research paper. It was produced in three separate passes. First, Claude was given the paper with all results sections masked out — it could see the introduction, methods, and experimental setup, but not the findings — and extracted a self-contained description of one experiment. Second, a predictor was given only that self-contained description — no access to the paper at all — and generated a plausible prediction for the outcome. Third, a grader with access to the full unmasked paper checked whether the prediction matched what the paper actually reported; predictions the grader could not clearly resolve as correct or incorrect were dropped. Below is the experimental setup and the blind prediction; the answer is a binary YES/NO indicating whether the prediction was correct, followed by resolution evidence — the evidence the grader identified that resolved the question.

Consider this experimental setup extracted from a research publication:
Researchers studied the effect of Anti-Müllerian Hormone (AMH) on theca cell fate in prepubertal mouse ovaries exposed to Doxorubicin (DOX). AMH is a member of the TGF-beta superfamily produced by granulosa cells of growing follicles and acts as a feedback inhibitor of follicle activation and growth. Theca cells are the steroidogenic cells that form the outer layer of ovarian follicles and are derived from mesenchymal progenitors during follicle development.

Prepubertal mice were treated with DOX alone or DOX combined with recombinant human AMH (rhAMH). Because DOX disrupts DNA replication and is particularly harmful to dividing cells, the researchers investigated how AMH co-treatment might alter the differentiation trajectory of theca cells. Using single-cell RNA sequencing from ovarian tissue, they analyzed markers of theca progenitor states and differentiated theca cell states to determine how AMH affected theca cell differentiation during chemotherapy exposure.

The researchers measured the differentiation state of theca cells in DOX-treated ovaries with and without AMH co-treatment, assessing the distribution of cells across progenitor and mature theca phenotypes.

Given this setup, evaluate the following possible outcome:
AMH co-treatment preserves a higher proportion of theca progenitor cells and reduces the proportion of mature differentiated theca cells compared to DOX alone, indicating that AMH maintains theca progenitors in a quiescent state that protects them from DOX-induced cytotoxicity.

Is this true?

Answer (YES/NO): YES